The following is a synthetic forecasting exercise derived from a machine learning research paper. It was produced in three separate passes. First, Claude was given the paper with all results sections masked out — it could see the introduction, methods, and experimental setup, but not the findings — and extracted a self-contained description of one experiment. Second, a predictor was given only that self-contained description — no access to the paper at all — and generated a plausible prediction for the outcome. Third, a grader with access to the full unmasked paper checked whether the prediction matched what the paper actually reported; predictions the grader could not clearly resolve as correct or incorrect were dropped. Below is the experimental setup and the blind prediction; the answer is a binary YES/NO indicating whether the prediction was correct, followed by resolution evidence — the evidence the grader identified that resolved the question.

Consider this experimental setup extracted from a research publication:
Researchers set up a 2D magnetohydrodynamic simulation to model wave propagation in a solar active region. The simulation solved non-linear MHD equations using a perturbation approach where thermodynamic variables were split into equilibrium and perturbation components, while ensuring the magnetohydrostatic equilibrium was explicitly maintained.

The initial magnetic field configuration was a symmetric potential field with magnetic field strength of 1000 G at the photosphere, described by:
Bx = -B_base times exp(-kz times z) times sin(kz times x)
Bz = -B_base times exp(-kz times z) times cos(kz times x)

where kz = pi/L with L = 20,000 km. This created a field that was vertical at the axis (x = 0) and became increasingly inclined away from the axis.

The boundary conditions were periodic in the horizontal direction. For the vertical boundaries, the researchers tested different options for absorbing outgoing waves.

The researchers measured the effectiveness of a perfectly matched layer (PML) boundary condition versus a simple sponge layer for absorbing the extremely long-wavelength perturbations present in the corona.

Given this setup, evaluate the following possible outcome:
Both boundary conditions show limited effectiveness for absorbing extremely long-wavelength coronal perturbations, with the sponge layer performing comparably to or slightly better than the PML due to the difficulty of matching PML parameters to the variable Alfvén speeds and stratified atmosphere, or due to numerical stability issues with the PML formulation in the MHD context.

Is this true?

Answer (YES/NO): NO